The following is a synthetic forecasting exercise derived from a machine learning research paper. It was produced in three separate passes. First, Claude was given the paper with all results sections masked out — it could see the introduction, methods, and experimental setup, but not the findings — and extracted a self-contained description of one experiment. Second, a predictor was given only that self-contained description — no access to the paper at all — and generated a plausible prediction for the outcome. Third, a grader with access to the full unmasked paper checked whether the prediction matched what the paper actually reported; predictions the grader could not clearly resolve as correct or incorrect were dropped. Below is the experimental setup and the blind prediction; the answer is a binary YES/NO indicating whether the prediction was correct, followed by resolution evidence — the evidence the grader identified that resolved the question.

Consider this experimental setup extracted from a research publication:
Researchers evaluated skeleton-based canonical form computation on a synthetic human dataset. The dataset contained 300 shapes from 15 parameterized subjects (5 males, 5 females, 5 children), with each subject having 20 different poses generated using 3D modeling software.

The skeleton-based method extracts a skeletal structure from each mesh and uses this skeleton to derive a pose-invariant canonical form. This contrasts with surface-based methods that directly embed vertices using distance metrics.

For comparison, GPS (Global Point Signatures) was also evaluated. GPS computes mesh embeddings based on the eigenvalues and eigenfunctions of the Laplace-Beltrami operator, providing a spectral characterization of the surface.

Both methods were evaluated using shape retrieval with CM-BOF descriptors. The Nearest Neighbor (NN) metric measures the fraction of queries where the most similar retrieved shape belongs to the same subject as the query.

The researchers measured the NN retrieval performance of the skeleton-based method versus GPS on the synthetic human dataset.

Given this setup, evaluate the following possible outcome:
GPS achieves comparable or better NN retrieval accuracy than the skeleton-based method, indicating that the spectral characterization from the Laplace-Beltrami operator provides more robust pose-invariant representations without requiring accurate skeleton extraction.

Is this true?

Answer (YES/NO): YES